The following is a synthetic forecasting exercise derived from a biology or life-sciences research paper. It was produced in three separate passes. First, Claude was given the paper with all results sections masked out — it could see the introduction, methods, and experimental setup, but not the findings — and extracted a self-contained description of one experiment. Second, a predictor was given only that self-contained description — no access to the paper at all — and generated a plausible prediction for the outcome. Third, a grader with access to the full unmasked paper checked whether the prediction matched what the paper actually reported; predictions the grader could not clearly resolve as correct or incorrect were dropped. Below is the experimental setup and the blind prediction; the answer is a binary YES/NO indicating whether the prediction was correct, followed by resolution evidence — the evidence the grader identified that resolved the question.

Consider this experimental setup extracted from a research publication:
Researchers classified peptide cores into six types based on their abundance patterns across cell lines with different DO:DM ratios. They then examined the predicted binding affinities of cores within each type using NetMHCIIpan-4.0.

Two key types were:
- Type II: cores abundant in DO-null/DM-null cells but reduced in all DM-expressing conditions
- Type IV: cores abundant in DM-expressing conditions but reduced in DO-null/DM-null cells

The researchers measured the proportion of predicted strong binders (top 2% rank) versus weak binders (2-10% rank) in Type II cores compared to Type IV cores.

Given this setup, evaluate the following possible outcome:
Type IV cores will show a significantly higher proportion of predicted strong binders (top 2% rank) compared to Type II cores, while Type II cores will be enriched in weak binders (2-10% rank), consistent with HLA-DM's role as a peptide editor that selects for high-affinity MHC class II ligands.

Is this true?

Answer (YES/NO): YES